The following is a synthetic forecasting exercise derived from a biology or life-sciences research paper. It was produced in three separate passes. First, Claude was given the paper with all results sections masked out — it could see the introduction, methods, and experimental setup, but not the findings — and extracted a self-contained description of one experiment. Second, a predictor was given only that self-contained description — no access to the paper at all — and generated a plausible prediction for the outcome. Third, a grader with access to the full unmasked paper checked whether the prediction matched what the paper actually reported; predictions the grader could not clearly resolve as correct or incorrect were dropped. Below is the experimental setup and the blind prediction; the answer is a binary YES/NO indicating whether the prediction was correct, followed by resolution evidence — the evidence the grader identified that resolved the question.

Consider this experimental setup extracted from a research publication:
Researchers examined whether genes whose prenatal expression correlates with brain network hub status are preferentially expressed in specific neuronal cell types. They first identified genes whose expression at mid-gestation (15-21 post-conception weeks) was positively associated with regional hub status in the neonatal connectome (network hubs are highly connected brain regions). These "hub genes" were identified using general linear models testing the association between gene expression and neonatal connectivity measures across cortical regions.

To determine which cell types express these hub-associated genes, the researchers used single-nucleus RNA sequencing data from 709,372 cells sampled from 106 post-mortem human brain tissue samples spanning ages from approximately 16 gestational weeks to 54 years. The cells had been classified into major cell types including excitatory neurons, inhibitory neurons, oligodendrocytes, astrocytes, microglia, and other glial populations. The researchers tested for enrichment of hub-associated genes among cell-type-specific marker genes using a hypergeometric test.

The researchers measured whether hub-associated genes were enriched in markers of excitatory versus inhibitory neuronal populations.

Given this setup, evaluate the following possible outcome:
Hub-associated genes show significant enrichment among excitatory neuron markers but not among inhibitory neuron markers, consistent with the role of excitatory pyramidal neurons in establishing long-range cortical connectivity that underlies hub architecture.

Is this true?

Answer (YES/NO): YES